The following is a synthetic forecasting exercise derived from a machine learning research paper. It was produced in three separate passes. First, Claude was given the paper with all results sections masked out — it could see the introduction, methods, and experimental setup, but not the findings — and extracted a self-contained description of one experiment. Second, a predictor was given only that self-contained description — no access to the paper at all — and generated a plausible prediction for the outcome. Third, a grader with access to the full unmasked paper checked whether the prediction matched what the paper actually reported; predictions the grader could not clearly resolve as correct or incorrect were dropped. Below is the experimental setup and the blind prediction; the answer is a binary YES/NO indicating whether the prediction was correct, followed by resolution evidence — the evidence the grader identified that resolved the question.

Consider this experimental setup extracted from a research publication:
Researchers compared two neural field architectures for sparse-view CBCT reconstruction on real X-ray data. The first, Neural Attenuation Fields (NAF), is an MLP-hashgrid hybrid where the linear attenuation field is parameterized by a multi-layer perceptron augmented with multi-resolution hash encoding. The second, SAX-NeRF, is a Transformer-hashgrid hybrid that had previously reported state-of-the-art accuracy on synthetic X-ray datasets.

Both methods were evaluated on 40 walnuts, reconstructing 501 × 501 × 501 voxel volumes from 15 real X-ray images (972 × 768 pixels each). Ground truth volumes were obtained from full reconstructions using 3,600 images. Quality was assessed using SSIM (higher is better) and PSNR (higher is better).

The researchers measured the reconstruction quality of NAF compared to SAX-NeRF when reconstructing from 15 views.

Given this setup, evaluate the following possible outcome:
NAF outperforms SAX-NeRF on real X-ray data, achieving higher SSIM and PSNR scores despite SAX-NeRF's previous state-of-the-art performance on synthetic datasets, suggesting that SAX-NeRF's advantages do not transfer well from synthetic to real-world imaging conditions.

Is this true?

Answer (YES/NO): NO